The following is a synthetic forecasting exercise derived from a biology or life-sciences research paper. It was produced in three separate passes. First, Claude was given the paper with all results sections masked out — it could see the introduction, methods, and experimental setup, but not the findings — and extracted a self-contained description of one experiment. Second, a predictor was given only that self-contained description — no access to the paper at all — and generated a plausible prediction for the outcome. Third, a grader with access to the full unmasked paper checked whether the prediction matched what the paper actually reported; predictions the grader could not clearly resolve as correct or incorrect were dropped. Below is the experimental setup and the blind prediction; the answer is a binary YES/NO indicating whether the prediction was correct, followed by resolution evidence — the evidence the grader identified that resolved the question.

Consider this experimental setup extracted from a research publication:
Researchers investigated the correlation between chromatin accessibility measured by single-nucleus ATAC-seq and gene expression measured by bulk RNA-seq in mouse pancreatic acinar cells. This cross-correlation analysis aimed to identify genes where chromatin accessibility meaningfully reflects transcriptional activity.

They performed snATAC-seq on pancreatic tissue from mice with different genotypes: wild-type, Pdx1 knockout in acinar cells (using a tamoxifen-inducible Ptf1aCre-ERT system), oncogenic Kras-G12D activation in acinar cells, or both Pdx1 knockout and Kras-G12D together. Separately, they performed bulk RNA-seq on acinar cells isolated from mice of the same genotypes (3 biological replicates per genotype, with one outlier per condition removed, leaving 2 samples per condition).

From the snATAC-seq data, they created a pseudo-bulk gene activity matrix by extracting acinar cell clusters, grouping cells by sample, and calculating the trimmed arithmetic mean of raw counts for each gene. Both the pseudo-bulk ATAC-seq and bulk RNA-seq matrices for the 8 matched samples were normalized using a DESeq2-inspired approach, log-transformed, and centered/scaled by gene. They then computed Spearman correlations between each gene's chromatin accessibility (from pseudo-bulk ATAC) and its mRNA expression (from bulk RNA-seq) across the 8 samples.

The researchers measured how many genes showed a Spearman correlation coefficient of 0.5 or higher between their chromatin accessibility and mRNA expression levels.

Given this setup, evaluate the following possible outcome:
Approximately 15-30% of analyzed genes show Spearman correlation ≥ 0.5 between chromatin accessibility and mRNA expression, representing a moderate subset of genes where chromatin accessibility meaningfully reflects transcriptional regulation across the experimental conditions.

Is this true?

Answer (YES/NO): NO